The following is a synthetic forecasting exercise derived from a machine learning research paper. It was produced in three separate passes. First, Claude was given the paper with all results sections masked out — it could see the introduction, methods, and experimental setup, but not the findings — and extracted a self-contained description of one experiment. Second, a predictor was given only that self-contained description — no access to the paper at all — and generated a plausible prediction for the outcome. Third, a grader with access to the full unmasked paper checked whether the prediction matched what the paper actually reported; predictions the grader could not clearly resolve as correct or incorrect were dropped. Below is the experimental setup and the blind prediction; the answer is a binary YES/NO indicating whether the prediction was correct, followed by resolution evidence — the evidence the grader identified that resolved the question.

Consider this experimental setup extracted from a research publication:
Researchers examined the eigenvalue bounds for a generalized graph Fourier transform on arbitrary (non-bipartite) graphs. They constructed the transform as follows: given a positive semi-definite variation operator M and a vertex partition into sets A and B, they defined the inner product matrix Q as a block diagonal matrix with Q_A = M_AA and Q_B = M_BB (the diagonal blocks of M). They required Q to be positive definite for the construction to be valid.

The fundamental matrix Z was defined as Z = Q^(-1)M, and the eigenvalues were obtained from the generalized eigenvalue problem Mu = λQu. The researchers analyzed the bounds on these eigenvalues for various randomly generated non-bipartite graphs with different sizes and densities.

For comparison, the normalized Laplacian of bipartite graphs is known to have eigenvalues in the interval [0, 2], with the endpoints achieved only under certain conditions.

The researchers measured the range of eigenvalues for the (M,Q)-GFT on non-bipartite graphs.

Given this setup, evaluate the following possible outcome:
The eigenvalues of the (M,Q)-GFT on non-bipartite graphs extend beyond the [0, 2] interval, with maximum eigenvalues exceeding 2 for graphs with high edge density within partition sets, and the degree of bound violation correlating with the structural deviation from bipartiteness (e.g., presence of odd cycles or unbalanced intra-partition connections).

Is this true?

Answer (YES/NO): NO